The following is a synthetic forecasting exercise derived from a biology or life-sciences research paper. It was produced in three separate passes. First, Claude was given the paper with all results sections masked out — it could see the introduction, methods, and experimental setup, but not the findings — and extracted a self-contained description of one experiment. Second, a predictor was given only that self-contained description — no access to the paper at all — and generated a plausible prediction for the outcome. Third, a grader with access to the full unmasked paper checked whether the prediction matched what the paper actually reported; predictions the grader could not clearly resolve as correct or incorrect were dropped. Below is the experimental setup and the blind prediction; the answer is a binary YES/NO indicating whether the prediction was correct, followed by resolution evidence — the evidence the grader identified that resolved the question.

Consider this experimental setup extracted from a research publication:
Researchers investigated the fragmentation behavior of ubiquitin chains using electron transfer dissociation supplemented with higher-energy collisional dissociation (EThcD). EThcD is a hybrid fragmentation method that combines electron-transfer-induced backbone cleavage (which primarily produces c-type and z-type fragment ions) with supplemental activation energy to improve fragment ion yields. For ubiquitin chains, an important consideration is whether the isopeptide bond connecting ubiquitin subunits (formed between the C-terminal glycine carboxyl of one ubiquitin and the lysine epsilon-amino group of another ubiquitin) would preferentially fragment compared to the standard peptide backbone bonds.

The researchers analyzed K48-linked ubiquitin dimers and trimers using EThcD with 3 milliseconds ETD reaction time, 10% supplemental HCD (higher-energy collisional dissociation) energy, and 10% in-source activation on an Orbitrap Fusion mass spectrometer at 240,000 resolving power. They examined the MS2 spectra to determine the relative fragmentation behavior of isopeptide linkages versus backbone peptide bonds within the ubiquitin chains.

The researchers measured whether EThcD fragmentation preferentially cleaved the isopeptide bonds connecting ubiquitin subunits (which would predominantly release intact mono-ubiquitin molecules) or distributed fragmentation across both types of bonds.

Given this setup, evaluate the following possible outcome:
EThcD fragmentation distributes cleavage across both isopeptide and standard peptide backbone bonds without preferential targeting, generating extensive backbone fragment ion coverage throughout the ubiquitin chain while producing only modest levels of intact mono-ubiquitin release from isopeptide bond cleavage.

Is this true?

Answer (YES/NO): NO